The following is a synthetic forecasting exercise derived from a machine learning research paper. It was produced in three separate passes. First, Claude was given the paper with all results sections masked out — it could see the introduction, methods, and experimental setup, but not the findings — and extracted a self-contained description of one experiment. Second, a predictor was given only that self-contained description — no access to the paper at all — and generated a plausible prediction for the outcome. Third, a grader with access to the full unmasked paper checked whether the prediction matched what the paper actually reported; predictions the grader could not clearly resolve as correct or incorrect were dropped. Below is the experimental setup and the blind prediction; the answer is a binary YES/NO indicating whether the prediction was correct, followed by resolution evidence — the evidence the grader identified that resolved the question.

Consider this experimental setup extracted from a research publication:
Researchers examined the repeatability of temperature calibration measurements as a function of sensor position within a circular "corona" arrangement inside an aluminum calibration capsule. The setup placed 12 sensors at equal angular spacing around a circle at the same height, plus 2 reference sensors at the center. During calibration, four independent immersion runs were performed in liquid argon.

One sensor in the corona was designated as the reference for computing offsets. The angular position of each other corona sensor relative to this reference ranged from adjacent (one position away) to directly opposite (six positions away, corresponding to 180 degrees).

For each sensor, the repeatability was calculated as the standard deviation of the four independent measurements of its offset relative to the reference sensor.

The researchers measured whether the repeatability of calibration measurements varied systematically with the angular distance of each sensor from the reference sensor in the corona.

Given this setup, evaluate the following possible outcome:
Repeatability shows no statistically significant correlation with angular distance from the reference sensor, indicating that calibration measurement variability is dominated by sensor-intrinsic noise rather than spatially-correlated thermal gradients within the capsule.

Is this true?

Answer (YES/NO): NO